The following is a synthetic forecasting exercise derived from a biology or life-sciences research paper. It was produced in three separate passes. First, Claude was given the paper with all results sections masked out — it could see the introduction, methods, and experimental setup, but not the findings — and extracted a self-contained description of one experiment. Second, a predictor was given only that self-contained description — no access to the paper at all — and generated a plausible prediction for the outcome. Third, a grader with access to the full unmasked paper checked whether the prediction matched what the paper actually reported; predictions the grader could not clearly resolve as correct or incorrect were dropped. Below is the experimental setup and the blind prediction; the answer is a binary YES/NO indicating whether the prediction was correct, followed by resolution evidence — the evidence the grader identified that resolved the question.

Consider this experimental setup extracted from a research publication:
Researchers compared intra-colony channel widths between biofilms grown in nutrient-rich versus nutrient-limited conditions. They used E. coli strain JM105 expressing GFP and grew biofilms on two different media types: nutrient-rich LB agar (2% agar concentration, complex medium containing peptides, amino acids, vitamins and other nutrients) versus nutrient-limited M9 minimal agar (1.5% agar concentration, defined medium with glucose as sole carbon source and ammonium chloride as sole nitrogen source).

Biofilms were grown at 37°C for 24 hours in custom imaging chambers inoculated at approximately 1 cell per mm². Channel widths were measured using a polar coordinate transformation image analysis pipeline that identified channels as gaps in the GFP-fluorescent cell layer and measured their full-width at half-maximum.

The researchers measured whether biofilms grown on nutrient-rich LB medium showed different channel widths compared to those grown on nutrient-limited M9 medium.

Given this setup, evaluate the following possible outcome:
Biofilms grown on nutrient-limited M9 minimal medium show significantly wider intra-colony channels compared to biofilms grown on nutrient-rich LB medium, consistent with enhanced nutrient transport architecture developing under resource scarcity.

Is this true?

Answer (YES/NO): YES